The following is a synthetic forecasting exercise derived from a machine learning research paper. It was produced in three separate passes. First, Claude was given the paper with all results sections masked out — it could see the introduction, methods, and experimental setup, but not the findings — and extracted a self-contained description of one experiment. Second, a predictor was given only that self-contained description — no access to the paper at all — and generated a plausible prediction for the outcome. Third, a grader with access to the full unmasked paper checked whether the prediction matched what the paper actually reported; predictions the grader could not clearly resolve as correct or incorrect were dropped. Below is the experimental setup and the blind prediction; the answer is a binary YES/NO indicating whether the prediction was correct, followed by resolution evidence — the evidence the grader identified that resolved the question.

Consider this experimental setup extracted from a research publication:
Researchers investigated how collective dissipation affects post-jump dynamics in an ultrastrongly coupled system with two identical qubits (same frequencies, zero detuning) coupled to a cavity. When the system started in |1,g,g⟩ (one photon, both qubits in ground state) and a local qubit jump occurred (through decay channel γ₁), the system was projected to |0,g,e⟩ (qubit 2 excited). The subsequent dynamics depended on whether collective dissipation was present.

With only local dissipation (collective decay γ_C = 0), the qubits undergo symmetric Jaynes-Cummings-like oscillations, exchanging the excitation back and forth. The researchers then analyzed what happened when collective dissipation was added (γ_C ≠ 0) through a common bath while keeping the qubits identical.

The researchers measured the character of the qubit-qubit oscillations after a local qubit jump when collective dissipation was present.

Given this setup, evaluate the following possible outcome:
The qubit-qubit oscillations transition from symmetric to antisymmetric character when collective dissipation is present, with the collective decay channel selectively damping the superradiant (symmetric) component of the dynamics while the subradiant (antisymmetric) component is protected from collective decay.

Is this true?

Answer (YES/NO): YES